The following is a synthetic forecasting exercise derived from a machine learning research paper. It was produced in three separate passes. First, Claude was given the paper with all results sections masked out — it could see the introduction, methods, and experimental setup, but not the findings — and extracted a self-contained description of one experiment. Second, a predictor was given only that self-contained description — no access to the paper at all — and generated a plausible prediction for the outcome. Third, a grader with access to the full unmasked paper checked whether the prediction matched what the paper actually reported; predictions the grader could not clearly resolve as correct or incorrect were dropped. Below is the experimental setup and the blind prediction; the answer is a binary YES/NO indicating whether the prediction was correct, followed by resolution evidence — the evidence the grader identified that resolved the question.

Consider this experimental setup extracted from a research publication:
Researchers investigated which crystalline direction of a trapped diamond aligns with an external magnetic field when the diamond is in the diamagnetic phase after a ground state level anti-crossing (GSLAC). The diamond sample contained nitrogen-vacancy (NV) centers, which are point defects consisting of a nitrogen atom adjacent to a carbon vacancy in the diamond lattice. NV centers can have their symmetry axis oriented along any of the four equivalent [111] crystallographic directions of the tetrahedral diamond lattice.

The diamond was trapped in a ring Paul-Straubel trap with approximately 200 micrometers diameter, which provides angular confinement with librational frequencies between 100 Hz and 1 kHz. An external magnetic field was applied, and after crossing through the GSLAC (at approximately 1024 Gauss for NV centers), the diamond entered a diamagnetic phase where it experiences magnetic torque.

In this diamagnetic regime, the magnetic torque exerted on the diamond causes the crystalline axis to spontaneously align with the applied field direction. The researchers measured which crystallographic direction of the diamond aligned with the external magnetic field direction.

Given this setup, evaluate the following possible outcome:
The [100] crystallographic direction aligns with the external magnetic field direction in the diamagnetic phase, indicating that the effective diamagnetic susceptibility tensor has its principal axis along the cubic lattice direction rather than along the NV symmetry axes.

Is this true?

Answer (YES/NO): NO